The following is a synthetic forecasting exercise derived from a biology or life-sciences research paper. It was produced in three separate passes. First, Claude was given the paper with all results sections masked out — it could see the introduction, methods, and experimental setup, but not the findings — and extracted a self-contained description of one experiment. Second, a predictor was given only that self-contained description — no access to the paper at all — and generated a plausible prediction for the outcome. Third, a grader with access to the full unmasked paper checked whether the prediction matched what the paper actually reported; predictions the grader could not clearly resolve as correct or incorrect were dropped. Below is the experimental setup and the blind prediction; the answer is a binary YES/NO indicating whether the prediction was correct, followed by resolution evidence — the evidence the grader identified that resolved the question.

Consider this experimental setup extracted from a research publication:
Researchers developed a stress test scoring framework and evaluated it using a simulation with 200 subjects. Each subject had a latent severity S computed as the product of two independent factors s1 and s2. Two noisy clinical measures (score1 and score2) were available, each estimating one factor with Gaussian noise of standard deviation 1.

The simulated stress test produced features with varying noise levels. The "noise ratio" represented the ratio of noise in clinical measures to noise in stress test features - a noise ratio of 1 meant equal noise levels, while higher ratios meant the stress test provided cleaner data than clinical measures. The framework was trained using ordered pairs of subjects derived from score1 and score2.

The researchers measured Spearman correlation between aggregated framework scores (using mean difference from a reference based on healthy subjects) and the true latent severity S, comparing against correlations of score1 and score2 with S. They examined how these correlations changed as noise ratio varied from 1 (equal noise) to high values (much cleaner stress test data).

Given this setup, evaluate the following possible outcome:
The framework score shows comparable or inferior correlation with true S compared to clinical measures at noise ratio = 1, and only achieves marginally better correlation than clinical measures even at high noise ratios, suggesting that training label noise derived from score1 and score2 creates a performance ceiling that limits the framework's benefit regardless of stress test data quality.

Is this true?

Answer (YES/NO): NO